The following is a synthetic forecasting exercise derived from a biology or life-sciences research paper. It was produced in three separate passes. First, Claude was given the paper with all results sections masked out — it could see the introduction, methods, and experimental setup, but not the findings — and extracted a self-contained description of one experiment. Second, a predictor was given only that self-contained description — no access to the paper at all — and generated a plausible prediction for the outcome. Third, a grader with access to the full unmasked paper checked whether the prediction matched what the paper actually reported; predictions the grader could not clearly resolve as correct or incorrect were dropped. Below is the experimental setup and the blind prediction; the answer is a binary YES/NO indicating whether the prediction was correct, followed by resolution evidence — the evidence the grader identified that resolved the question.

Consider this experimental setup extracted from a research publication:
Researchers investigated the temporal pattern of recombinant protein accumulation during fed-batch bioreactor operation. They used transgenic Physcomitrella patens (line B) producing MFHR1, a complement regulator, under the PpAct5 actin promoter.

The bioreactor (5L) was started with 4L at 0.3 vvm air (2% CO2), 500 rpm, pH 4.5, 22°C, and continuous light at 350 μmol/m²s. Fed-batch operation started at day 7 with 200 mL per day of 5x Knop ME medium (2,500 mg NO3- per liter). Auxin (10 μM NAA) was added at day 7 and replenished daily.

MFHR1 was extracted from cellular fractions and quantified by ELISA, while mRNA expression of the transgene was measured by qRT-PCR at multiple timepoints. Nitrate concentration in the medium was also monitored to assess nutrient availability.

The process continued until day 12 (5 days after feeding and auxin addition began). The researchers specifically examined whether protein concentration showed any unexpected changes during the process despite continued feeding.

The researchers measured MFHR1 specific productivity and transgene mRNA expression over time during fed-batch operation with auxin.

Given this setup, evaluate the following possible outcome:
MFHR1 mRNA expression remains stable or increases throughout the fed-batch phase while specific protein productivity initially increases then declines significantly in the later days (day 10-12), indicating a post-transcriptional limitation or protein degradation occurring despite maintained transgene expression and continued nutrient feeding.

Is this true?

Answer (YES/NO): YES